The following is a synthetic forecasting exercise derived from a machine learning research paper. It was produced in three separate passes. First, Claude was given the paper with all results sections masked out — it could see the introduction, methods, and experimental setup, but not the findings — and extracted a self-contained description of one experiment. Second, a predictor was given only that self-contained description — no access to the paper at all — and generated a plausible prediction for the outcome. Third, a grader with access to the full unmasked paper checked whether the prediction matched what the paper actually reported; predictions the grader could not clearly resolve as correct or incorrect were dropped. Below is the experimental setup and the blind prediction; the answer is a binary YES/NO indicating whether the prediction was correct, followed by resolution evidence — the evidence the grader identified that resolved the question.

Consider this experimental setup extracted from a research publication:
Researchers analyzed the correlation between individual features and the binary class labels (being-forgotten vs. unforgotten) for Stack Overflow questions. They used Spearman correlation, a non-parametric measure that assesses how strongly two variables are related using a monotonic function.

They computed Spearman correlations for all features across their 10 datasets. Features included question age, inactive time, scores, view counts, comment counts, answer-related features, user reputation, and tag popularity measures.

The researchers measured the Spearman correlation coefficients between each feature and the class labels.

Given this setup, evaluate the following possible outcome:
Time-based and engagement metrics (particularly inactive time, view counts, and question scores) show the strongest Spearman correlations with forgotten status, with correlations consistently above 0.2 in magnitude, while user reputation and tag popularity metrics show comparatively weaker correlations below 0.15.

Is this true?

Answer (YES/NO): NO